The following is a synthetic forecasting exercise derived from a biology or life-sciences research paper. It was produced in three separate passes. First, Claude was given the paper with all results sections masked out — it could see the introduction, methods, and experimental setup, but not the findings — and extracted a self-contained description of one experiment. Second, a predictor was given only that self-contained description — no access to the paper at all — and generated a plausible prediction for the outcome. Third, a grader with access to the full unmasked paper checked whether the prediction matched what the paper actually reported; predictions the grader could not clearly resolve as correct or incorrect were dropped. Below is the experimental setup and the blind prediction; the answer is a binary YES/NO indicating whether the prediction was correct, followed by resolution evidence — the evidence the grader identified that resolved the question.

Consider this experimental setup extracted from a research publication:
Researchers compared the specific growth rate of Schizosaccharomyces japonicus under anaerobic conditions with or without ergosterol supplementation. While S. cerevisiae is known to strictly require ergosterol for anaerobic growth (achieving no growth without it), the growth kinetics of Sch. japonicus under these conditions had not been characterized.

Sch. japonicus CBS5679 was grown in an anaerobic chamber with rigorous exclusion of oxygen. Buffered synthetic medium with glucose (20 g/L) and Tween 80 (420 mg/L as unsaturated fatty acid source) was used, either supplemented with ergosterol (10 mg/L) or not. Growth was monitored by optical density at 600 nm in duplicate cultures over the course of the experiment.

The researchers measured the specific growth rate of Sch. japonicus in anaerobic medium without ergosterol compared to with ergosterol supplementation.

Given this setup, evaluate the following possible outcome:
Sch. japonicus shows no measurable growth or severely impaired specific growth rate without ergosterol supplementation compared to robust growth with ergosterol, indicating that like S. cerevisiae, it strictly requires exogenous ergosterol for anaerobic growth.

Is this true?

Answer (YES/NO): NO